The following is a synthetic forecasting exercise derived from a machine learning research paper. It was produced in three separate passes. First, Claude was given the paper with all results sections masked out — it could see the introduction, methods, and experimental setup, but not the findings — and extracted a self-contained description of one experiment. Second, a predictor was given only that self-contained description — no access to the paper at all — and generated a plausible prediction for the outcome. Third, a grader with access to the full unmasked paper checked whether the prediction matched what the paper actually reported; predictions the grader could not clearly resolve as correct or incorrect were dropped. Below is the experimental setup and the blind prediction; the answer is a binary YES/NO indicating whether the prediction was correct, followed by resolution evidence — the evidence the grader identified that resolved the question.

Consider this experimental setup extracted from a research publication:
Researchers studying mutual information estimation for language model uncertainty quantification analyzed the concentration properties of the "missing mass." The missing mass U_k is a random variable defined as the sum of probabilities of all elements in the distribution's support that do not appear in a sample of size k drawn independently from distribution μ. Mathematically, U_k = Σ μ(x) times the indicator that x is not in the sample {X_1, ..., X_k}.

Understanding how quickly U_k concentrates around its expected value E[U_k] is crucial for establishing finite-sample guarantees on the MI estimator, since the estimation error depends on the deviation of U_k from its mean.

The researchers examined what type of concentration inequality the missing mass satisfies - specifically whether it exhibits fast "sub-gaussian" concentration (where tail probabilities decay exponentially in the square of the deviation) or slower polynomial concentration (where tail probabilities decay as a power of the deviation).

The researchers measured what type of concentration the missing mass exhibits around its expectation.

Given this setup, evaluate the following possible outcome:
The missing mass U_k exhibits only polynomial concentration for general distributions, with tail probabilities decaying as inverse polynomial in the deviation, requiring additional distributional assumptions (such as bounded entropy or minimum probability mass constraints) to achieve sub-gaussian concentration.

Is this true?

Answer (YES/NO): NO